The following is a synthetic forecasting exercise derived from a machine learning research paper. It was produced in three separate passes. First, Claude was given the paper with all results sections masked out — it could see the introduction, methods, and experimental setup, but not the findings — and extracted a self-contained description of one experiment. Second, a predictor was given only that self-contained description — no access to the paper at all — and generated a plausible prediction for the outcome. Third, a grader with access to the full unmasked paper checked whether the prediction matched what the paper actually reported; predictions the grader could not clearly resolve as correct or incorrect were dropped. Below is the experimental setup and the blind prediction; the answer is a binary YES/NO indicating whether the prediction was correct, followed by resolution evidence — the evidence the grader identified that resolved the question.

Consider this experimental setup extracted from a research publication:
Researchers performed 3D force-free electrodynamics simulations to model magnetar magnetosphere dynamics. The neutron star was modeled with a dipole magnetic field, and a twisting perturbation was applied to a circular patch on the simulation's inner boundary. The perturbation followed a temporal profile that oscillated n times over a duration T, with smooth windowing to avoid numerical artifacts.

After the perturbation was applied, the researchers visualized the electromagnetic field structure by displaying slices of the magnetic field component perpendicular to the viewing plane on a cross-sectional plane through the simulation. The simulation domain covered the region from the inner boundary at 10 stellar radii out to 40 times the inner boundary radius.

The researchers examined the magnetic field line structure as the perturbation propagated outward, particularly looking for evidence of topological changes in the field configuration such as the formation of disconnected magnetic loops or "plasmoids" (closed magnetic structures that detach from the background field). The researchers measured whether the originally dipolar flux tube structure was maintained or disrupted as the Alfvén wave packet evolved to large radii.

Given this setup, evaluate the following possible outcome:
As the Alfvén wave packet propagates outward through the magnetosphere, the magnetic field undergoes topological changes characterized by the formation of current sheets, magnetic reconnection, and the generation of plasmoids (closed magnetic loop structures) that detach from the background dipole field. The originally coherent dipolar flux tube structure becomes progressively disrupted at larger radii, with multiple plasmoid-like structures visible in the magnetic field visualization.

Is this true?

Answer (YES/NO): NO